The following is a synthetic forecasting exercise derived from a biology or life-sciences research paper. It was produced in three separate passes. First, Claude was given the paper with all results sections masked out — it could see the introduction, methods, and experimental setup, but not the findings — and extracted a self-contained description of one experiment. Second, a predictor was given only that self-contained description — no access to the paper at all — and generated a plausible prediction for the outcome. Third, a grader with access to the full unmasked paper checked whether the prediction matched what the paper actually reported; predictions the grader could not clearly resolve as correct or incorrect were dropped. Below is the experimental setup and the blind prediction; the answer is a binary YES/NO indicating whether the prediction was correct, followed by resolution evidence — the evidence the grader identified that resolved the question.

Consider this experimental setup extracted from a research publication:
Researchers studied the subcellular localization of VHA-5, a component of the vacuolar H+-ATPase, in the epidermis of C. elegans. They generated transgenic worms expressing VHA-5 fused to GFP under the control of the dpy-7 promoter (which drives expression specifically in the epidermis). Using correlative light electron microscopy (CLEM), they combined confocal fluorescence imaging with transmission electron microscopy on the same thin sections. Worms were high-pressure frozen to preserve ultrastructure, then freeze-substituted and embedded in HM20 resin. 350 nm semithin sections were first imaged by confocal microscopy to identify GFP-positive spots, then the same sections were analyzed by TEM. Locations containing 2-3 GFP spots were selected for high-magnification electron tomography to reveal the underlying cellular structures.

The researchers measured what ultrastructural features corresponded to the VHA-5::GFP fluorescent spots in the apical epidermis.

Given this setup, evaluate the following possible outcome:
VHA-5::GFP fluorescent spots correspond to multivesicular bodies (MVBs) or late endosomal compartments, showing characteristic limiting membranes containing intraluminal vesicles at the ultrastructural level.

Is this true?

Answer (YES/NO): NO